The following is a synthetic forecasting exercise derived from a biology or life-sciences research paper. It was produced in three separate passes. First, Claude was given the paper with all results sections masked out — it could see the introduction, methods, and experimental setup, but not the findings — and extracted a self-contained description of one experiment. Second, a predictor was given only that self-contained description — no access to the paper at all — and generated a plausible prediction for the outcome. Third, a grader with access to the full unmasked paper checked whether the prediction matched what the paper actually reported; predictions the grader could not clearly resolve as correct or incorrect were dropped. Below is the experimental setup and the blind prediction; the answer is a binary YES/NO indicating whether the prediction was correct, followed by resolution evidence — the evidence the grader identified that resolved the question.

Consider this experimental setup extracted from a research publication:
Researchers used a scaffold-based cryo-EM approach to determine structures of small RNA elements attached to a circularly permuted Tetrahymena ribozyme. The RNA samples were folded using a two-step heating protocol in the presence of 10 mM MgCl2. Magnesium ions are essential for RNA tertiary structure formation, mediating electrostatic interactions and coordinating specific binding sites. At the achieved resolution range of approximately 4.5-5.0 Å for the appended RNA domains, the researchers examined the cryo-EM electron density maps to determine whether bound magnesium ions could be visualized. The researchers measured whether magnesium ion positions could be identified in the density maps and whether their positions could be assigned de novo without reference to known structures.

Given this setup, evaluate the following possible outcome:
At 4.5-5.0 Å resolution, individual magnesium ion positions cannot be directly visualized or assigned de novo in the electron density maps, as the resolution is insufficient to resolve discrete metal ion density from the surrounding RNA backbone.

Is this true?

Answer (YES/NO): NO